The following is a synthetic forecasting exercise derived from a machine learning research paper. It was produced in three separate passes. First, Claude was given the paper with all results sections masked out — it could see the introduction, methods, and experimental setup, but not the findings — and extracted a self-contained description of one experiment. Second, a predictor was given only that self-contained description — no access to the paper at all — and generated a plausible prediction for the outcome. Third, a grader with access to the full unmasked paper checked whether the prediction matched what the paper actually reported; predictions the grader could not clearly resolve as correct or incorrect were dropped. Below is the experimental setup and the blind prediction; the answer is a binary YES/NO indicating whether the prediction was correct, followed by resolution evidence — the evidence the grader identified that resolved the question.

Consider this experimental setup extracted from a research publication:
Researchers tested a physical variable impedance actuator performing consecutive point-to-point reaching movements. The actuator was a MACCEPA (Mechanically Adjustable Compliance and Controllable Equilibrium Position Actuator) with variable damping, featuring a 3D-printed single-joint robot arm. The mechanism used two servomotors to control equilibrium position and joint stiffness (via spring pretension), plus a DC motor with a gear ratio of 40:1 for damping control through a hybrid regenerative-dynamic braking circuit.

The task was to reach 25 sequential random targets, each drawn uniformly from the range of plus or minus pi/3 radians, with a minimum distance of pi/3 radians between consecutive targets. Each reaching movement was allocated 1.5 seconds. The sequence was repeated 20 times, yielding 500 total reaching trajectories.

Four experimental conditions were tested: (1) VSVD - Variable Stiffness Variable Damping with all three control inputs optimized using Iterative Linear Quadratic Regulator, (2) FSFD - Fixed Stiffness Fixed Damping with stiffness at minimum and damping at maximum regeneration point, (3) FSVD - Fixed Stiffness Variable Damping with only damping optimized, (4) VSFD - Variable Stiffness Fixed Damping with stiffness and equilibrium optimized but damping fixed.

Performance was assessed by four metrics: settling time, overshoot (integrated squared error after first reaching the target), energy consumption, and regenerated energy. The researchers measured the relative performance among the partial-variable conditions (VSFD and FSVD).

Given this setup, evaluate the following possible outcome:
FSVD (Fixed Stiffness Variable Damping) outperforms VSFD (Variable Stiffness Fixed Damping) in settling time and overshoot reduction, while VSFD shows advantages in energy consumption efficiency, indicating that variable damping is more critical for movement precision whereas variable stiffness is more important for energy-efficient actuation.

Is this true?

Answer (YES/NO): NO